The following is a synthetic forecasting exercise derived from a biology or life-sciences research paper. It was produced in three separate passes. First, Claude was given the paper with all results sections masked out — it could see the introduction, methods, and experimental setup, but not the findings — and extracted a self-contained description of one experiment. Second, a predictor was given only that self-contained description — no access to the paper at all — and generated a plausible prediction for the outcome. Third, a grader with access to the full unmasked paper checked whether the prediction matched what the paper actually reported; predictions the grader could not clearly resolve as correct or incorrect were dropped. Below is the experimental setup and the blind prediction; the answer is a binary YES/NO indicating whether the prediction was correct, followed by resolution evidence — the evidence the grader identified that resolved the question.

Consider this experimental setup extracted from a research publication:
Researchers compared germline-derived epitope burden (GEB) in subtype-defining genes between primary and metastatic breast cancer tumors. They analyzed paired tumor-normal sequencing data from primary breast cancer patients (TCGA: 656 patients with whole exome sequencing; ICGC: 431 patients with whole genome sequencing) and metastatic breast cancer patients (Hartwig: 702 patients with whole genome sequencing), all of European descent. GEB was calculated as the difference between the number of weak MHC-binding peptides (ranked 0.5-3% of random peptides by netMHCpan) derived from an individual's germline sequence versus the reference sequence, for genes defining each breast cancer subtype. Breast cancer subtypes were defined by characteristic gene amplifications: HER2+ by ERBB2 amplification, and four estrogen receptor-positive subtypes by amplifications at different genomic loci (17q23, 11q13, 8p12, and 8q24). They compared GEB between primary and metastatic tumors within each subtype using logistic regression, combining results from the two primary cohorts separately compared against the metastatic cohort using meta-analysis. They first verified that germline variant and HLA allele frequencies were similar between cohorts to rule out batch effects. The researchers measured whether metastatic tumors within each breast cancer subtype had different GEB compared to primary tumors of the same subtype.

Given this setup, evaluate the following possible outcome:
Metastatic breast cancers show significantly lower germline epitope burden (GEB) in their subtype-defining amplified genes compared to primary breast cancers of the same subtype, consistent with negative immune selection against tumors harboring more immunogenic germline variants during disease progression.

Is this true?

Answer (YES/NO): NO